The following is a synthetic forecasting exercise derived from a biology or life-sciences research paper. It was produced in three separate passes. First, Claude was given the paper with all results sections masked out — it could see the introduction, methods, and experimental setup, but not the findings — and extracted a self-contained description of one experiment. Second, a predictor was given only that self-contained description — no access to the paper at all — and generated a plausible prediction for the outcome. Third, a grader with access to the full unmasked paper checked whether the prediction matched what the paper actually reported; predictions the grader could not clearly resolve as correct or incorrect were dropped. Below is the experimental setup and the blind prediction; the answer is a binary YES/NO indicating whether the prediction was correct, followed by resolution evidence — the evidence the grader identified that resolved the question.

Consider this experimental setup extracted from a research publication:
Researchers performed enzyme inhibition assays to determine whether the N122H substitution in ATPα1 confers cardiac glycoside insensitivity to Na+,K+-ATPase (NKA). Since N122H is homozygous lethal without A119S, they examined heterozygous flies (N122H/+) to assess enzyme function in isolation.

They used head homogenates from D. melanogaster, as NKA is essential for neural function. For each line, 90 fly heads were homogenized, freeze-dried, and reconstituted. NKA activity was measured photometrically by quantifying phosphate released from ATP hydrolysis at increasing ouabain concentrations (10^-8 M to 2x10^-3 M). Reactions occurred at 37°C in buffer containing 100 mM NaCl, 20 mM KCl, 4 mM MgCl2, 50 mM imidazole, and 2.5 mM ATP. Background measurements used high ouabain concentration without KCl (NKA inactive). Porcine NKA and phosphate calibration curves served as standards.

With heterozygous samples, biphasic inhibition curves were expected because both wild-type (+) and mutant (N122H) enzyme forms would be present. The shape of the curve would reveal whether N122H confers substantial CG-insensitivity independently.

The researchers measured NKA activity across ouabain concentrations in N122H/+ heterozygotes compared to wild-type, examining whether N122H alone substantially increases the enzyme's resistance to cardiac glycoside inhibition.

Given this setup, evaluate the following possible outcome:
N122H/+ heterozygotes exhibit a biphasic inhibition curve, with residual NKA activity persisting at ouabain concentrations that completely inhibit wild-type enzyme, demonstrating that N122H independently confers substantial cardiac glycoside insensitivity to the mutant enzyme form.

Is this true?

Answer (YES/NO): NO